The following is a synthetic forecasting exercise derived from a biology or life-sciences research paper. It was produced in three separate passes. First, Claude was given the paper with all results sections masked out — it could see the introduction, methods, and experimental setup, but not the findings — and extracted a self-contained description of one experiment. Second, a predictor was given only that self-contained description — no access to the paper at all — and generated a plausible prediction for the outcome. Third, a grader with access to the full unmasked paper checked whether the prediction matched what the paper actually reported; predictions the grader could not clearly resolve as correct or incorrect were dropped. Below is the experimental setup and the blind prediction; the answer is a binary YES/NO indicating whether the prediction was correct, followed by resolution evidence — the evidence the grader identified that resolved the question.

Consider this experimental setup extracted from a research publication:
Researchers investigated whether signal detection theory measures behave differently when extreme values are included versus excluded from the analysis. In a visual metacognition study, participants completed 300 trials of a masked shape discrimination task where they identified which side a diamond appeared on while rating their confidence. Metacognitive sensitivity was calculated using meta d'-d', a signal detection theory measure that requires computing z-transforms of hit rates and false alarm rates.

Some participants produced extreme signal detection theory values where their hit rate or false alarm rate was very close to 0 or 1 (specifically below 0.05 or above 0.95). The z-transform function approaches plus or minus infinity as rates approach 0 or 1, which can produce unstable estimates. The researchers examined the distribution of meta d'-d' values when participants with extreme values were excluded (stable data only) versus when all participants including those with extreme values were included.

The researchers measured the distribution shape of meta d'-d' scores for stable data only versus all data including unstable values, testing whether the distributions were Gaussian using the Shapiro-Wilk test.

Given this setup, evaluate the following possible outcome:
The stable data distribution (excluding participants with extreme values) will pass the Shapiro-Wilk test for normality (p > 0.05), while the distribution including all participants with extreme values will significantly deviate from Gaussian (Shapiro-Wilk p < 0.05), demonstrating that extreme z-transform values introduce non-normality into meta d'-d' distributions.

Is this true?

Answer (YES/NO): YES